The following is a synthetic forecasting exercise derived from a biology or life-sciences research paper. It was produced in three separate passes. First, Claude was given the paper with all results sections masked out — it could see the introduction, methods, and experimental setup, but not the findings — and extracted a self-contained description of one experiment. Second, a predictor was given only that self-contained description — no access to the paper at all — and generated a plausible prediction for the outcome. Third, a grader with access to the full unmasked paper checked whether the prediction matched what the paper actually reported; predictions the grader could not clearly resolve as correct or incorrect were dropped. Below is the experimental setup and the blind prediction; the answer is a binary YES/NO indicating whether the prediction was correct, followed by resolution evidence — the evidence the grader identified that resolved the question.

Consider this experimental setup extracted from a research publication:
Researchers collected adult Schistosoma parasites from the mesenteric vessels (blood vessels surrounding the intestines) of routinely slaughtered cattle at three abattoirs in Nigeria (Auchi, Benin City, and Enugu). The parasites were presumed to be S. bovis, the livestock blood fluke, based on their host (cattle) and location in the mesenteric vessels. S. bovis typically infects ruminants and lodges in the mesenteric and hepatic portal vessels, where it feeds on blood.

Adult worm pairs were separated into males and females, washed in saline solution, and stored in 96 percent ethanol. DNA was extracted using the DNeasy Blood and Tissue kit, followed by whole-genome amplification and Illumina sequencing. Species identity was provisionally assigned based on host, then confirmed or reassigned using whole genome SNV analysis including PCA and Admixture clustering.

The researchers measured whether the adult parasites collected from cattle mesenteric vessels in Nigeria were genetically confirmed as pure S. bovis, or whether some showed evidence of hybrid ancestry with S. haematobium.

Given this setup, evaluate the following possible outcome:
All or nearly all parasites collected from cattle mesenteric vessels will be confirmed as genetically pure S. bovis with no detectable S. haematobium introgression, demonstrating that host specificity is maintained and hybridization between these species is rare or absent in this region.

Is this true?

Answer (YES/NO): YES